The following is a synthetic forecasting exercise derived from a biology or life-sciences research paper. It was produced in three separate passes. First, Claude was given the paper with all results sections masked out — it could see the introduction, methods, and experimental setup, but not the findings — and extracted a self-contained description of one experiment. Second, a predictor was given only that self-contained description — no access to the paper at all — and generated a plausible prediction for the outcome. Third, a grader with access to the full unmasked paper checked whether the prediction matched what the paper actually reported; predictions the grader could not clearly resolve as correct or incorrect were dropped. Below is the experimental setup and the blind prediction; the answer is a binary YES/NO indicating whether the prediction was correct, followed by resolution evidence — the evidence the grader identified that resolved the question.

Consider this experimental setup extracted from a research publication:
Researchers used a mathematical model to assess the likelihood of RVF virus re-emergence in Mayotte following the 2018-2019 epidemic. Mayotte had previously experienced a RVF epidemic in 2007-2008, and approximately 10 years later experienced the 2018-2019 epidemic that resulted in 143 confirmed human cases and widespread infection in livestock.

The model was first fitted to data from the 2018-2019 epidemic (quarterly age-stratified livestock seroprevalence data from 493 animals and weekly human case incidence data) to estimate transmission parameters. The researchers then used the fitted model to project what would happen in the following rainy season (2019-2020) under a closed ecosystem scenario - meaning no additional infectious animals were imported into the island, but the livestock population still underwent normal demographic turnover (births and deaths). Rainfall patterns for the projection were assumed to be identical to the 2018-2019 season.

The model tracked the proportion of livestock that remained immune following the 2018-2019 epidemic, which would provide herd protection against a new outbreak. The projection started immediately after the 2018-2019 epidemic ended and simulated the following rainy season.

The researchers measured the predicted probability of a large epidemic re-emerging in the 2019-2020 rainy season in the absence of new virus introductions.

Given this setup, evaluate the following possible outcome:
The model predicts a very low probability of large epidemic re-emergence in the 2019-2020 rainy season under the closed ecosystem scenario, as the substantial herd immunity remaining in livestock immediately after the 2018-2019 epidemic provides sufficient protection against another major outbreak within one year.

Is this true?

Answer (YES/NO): YES